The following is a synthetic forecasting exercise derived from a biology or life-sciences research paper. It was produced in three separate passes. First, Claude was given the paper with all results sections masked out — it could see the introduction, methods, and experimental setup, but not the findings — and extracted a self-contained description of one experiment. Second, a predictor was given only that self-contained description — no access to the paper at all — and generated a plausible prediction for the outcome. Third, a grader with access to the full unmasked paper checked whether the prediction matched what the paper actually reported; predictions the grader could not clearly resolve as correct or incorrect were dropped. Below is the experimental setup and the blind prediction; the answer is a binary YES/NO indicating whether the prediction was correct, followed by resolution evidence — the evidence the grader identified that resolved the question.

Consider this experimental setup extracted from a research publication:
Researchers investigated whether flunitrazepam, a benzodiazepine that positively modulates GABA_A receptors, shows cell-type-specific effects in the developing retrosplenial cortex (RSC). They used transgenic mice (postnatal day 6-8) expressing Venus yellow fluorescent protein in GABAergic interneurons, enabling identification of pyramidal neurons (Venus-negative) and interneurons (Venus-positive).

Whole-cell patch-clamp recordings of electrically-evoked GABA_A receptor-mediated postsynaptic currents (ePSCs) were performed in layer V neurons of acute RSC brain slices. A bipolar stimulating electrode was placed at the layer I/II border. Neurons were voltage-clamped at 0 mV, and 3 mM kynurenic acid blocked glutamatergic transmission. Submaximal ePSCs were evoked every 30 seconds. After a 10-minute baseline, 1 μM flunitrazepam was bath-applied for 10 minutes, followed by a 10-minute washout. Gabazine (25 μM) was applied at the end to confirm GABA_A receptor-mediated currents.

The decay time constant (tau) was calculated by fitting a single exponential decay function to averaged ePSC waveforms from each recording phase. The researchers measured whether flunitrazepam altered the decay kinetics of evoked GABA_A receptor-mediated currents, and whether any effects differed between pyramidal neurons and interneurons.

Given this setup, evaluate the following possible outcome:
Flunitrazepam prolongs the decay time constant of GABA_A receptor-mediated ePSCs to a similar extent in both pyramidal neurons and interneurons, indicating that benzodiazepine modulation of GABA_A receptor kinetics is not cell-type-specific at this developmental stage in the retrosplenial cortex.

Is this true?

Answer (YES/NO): YES